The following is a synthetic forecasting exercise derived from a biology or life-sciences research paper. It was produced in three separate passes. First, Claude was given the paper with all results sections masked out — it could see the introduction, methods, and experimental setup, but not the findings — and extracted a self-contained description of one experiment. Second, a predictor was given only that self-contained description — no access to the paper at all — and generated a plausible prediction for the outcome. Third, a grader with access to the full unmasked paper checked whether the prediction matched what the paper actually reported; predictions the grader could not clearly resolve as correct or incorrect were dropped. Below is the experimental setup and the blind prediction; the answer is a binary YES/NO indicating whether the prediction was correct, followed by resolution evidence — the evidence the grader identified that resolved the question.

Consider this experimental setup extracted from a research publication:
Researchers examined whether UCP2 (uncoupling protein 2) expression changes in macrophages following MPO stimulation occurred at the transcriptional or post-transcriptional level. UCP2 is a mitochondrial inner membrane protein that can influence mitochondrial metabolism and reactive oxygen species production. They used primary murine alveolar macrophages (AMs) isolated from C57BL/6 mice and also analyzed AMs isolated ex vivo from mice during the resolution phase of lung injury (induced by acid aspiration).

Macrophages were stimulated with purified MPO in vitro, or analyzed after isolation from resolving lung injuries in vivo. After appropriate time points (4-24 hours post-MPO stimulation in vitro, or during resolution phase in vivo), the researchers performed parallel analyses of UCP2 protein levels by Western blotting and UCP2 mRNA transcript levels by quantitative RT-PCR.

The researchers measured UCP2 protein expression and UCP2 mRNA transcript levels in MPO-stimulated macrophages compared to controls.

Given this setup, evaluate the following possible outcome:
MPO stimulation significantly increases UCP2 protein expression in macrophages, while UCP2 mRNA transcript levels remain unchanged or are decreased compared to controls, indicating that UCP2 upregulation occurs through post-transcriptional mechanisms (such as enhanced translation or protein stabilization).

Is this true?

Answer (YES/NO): YES